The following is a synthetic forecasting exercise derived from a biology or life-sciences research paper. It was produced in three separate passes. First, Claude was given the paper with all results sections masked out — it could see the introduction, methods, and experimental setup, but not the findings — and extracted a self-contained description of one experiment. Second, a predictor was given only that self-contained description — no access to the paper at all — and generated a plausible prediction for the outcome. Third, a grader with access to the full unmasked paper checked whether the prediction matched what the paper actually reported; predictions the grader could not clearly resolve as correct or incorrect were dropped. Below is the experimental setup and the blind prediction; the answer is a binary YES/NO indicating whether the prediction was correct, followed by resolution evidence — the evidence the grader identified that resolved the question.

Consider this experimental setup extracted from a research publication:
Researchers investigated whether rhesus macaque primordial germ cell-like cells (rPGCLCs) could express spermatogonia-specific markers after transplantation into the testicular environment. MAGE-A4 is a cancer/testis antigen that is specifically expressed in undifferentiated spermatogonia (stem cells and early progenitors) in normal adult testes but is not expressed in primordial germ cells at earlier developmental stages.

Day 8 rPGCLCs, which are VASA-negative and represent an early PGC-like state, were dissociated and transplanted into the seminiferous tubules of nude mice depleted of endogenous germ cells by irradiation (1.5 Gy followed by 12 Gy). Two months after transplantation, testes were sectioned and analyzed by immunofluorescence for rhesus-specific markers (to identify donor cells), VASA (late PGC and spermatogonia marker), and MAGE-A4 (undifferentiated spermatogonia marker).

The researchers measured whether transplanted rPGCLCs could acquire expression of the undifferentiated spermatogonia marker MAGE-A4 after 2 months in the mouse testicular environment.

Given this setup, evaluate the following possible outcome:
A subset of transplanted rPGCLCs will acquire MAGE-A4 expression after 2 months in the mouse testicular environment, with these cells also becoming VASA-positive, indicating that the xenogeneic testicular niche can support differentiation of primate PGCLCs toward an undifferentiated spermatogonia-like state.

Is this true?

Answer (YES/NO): NO